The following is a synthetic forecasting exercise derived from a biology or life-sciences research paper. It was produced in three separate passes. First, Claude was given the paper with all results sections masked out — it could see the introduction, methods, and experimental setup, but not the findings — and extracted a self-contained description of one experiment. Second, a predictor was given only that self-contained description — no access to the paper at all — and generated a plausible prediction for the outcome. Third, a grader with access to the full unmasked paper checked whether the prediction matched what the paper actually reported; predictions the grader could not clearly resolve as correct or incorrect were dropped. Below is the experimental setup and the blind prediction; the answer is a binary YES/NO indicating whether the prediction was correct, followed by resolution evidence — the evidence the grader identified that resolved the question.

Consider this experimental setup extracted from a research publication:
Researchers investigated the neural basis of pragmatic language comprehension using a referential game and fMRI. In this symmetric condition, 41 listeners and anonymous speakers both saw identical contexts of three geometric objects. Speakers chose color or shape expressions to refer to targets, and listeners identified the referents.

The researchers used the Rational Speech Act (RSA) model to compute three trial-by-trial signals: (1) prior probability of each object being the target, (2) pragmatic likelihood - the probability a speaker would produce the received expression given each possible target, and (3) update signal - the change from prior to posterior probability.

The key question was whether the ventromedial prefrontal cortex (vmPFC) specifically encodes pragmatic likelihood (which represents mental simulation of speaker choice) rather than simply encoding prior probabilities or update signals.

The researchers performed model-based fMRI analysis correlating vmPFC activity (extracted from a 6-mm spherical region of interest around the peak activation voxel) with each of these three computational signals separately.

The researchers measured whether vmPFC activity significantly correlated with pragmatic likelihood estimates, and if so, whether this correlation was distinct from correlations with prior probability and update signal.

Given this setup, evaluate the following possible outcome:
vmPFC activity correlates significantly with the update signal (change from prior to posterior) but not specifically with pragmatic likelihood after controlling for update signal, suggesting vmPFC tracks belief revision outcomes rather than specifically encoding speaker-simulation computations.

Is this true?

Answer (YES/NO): NO